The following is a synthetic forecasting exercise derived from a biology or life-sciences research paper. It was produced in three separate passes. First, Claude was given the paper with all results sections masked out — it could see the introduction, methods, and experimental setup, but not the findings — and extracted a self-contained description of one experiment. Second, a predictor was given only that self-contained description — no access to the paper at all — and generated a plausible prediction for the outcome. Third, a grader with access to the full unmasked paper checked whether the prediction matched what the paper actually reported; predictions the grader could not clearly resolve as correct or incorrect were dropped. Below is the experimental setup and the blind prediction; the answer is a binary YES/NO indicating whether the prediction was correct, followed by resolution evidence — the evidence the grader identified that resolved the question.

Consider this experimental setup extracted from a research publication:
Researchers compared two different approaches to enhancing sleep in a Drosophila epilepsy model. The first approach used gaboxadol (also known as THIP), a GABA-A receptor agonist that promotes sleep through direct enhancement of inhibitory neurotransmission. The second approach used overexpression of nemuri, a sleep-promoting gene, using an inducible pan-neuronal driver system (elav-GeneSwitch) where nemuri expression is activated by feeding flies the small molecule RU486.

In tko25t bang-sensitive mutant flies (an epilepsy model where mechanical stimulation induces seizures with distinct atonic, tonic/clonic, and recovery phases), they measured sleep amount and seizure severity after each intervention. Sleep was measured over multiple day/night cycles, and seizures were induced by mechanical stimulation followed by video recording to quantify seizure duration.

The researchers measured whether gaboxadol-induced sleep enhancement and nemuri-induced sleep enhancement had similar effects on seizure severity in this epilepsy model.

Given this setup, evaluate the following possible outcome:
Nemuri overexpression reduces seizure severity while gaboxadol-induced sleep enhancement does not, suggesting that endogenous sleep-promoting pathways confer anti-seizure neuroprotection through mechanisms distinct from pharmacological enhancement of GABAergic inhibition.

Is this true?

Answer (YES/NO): YES